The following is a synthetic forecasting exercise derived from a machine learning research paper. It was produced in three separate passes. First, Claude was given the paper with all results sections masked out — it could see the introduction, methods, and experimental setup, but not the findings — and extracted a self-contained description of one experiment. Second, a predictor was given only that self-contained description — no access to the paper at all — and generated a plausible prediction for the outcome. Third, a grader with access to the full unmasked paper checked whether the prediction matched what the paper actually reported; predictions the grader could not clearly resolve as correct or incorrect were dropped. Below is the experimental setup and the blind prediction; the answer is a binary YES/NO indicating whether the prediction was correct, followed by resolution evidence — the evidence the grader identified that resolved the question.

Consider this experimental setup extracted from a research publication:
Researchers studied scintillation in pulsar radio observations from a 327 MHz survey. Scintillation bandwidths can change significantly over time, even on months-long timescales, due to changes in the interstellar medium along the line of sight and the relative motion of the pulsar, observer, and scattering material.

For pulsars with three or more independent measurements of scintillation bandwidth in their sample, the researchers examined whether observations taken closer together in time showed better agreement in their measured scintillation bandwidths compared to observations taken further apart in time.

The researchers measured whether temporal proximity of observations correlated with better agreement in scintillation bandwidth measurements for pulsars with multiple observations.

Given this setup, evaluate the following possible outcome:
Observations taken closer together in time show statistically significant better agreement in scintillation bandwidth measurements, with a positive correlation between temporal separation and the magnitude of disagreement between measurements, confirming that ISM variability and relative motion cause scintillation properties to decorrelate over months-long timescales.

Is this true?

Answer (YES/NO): NO